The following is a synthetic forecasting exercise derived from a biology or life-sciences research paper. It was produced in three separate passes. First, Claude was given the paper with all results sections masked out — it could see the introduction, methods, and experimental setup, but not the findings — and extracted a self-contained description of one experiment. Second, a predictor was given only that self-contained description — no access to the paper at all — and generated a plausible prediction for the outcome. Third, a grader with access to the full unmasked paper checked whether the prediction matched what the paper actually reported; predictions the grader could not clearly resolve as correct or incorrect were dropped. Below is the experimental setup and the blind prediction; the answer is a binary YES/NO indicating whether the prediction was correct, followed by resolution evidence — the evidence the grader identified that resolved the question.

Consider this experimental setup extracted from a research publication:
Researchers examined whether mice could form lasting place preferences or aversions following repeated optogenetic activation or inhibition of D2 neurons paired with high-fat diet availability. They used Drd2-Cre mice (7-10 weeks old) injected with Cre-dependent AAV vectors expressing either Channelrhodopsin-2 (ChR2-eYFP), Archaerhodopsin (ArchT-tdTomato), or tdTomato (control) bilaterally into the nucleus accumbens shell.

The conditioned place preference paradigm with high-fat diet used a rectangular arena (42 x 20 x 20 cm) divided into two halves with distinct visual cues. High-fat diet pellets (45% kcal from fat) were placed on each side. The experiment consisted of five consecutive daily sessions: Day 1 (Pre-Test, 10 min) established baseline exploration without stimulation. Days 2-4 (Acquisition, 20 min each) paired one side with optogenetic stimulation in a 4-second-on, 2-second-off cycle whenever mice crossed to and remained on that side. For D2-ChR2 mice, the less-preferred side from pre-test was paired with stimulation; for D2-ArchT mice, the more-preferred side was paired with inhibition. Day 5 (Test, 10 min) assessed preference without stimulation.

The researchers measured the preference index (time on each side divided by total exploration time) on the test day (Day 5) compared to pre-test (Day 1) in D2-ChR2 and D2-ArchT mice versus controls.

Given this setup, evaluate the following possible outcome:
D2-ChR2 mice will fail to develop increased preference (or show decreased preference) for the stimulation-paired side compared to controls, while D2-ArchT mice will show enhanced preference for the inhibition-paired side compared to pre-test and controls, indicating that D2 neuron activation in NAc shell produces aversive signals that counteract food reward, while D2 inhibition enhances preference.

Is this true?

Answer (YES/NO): NO